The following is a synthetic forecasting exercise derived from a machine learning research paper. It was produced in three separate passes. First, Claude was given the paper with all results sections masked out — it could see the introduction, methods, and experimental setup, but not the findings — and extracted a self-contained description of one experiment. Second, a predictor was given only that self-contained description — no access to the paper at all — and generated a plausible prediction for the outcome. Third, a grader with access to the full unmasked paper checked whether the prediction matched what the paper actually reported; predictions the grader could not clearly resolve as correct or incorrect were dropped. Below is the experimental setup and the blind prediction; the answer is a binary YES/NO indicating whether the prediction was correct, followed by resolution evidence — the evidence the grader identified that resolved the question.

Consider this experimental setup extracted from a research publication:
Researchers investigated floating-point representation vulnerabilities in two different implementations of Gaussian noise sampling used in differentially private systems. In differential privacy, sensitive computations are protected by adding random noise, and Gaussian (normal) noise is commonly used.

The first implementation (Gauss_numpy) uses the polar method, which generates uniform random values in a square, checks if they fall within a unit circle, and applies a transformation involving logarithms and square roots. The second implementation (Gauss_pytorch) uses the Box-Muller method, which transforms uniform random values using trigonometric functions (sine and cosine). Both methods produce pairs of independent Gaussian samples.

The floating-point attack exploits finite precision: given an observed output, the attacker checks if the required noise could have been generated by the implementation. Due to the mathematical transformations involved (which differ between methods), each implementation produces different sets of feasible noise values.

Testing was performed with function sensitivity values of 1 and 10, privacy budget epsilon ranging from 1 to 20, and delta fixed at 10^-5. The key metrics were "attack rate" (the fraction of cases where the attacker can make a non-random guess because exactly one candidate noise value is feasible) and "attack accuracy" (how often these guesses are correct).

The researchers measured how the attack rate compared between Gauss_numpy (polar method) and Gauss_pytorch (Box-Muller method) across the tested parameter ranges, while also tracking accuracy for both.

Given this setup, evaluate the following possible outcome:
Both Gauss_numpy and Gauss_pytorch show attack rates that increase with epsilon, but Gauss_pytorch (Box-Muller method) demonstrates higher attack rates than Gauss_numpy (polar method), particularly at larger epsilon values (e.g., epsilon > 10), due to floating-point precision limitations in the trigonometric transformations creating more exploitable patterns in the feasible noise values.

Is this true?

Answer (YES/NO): YES